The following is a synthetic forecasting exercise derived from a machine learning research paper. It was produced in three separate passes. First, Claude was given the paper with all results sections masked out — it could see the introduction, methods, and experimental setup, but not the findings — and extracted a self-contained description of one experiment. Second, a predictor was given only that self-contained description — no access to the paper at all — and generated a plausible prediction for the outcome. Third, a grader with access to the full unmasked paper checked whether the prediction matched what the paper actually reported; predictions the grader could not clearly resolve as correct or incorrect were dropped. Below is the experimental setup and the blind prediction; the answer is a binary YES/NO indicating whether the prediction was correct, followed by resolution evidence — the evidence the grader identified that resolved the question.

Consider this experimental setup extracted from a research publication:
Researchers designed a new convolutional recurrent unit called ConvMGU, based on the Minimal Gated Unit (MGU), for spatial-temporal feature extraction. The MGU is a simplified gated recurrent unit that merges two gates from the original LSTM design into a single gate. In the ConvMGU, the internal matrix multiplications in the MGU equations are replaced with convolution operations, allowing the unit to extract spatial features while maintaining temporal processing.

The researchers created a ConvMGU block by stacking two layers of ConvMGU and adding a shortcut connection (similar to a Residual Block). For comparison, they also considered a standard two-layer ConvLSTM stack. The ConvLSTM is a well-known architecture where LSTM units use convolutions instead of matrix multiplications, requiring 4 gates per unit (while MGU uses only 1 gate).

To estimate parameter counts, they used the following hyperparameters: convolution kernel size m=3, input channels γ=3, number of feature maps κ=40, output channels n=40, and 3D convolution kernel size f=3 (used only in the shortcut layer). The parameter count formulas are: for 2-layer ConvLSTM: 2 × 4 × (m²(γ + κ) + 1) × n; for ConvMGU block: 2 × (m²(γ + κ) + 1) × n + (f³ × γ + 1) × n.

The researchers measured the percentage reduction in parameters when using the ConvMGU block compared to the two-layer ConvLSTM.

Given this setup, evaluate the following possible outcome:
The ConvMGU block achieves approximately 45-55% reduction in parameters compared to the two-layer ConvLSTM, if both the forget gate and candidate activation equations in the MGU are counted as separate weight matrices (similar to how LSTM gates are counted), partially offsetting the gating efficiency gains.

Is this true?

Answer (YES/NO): NO